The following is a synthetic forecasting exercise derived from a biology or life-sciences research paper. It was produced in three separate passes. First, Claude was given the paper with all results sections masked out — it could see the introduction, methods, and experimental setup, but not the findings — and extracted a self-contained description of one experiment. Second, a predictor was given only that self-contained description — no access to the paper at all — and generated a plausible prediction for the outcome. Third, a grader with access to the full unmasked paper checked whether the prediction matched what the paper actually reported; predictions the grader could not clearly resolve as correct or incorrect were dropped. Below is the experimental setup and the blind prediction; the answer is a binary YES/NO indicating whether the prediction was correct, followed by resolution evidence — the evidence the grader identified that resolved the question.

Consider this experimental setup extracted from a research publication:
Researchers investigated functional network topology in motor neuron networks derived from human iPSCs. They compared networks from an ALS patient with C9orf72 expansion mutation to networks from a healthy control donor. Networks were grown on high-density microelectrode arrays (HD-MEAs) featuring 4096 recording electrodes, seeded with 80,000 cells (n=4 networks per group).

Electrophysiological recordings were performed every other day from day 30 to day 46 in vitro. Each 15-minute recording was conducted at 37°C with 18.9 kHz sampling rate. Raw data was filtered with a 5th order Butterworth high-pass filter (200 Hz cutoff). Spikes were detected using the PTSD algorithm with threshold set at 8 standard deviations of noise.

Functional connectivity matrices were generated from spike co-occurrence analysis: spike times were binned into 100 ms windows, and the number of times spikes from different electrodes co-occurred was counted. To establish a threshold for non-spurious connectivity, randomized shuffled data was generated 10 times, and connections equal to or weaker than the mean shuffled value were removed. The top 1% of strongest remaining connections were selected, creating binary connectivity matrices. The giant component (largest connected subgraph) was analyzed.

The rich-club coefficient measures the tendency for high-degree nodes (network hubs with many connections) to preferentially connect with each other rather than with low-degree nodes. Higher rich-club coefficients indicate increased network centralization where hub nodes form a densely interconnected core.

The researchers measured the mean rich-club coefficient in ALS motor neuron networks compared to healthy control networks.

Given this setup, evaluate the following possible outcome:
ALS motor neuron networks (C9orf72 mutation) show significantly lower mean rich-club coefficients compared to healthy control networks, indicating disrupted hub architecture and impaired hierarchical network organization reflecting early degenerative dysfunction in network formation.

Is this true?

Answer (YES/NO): NO